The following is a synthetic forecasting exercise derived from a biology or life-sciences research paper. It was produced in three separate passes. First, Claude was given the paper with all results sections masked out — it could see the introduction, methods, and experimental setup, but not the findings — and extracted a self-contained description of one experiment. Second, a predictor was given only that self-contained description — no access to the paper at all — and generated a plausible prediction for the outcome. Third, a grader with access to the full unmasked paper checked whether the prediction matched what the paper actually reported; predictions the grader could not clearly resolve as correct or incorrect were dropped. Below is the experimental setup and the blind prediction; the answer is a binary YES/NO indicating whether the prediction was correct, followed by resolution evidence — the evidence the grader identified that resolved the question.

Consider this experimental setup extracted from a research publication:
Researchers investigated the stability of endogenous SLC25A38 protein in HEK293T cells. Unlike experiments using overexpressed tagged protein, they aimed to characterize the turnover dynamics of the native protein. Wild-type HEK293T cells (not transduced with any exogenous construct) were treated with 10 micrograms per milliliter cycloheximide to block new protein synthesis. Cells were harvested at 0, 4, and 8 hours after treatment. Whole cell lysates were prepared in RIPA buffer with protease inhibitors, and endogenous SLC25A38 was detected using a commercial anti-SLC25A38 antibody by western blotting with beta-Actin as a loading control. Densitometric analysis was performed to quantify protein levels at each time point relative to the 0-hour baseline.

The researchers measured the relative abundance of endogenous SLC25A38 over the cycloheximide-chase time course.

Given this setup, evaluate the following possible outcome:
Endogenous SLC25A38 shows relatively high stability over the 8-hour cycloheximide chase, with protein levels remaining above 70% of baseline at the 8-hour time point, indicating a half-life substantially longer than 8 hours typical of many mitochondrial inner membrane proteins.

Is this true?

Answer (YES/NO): NO